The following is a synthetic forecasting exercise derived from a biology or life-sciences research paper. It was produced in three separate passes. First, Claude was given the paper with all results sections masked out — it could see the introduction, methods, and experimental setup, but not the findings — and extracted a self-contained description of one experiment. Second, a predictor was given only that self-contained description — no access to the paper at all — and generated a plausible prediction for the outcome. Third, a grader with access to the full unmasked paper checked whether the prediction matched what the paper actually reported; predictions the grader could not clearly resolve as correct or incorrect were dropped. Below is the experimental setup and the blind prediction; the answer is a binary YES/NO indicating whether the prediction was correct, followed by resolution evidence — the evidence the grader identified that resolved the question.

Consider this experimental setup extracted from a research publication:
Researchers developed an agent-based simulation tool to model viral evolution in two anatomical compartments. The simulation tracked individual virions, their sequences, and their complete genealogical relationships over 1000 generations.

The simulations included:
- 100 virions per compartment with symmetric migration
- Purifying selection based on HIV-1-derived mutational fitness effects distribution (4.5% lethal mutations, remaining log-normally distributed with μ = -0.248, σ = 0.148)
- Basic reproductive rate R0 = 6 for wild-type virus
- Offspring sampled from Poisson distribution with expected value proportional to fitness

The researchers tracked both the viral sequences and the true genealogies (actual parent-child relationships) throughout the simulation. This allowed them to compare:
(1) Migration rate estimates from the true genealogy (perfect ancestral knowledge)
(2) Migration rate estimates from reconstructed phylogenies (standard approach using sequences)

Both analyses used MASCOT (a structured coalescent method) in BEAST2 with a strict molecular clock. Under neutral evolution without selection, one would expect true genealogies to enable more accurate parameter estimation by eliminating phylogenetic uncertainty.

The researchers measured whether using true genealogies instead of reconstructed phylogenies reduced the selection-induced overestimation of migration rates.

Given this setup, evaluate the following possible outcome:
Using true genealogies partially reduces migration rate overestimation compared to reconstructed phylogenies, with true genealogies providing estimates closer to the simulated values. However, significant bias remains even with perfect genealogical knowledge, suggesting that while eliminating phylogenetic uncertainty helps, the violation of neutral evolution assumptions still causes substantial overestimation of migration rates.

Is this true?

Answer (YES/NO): YES